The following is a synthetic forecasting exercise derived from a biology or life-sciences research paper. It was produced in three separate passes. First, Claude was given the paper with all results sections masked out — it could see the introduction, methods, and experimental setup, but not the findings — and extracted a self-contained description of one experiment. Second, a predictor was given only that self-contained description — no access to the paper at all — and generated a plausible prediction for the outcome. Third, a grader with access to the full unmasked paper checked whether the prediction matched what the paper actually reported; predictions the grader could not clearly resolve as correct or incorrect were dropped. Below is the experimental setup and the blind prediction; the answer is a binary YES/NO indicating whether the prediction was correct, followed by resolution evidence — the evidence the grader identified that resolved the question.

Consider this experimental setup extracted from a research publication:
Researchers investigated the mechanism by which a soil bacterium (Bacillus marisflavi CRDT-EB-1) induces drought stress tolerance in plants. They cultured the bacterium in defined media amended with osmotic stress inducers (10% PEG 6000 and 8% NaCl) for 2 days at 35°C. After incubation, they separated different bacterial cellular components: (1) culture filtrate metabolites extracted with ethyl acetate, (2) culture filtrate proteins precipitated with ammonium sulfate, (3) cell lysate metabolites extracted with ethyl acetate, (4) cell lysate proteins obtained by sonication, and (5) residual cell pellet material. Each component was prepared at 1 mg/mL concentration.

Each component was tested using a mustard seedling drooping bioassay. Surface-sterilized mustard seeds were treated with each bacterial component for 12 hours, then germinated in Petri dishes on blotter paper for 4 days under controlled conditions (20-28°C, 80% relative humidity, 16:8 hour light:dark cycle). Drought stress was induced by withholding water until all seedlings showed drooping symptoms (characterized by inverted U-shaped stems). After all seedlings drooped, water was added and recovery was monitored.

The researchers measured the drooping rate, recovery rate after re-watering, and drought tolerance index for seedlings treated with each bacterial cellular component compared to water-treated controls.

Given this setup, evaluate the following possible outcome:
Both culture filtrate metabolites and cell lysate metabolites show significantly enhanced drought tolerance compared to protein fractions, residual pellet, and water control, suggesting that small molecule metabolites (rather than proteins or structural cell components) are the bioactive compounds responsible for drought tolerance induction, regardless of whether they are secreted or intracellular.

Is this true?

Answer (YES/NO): YES